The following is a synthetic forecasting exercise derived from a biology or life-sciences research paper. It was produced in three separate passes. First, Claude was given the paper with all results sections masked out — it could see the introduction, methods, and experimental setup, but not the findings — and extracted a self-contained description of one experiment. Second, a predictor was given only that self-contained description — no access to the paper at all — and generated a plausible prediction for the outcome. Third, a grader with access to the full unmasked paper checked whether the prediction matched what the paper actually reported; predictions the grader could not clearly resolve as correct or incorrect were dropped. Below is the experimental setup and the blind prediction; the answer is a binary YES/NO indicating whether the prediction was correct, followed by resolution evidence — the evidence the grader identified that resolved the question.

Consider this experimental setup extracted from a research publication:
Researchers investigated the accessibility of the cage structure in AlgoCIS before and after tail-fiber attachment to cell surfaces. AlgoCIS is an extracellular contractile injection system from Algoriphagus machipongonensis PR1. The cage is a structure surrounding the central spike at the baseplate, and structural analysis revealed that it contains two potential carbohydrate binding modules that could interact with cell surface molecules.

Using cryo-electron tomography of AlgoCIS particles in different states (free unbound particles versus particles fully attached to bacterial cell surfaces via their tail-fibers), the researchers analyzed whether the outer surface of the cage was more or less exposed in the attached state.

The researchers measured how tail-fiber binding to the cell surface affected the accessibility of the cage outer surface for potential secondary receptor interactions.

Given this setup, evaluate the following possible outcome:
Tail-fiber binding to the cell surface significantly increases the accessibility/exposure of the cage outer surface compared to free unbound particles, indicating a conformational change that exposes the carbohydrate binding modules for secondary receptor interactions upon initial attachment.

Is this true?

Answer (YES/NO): YES